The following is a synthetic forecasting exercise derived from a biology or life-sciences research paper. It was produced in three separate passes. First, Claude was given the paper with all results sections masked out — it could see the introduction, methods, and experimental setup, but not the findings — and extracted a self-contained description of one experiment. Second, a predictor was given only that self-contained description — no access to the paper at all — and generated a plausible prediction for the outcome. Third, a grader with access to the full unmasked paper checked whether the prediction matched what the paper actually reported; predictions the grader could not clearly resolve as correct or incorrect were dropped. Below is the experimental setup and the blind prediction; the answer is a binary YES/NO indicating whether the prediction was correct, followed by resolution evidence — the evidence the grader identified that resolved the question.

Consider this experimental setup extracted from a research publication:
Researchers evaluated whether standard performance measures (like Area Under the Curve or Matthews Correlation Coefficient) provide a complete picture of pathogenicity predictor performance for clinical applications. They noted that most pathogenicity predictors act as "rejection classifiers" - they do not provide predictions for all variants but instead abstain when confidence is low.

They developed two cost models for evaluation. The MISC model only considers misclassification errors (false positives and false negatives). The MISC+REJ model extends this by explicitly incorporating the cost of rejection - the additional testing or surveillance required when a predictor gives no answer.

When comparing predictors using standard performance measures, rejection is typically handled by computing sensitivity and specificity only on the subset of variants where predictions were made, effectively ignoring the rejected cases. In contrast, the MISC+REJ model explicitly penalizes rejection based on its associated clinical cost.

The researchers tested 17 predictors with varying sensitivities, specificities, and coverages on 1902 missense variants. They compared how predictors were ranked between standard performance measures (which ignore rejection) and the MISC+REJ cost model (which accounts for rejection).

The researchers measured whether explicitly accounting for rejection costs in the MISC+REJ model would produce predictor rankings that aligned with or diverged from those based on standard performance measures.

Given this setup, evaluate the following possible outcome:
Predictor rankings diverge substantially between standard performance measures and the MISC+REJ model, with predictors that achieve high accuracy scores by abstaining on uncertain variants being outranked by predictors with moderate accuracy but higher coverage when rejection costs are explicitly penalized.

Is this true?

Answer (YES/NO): YES